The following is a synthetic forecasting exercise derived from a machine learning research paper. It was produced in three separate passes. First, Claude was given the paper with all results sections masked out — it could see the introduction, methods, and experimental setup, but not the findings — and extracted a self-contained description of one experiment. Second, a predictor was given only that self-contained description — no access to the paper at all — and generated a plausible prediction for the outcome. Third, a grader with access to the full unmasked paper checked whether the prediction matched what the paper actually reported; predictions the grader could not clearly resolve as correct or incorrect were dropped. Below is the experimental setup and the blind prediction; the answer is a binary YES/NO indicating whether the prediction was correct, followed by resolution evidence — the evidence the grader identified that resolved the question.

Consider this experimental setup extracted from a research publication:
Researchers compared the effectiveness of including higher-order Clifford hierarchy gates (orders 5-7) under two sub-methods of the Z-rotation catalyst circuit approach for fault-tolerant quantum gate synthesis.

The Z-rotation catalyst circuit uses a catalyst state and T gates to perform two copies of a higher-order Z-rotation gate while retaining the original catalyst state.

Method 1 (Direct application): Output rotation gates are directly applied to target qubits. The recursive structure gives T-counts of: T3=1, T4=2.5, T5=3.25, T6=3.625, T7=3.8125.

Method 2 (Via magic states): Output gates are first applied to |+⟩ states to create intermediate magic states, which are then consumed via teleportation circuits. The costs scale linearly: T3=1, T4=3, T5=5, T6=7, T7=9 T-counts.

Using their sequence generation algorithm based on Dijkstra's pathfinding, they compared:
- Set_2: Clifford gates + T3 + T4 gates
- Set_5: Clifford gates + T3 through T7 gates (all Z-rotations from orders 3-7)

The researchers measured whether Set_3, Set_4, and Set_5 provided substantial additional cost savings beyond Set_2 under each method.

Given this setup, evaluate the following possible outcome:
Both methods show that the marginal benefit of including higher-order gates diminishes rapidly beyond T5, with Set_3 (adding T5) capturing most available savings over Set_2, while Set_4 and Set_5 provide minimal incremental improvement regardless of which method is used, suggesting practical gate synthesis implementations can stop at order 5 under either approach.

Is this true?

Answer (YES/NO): NO